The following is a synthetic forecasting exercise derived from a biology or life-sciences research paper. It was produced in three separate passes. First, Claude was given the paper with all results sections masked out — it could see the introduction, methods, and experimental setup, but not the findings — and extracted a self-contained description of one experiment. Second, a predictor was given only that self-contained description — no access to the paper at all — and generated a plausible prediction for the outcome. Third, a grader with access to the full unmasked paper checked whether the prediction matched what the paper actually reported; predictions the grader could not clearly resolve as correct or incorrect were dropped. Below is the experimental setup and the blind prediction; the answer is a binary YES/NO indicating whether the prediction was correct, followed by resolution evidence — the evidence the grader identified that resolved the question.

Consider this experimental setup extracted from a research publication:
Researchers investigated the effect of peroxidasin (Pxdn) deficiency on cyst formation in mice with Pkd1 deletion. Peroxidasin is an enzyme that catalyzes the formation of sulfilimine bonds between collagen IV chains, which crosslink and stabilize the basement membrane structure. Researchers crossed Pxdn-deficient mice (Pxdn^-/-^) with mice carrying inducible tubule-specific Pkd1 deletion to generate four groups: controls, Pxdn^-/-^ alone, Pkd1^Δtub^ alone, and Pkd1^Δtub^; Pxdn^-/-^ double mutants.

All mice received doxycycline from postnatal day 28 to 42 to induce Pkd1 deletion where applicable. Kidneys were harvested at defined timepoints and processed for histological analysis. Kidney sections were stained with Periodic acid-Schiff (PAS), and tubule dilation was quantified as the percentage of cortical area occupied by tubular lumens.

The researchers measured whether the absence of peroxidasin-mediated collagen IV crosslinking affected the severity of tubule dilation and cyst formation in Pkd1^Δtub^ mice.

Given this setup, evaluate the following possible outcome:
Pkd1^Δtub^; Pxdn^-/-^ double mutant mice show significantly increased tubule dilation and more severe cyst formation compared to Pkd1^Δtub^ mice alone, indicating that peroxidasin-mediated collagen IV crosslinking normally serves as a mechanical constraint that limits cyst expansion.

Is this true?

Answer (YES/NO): YES